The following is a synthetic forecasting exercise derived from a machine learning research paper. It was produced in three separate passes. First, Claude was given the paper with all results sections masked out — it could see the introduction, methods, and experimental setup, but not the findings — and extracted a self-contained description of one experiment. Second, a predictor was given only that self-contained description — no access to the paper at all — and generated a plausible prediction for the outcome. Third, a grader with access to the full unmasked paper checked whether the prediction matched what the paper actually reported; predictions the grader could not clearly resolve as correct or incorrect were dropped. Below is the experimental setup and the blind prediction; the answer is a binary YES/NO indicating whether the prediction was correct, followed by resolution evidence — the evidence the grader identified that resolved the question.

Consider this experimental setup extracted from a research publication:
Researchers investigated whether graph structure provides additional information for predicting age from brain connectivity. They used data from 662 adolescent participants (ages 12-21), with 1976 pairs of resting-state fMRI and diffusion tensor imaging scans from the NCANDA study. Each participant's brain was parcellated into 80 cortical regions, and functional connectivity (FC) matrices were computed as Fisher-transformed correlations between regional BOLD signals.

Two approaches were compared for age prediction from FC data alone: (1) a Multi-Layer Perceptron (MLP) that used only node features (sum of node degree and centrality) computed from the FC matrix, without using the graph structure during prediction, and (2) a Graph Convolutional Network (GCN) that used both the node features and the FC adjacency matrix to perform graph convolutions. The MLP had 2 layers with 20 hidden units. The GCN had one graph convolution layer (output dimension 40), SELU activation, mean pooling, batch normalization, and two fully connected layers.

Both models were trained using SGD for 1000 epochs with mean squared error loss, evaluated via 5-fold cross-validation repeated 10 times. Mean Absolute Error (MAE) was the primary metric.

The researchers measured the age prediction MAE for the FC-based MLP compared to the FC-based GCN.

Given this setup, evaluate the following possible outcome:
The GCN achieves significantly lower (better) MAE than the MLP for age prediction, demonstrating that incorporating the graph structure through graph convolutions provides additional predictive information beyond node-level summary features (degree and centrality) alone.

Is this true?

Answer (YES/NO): NO